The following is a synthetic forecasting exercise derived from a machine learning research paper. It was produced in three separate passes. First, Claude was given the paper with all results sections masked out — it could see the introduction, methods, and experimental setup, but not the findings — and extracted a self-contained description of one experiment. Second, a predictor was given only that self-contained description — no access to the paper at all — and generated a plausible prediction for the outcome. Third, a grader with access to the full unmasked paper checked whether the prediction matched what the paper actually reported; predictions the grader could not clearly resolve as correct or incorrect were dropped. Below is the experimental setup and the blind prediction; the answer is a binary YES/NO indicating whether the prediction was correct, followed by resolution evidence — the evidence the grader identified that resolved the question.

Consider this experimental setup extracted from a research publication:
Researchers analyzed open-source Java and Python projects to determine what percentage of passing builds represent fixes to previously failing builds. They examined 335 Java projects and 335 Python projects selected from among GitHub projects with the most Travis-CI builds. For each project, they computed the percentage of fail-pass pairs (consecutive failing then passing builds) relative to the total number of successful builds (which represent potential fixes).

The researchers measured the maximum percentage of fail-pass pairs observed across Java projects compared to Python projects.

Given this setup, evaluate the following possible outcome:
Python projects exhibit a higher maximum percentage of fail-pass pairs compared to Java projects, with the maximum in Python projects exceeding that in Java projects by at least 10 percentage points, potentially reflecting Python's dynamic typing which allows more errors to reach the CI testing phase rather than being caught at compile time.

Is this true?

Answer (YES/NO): NO